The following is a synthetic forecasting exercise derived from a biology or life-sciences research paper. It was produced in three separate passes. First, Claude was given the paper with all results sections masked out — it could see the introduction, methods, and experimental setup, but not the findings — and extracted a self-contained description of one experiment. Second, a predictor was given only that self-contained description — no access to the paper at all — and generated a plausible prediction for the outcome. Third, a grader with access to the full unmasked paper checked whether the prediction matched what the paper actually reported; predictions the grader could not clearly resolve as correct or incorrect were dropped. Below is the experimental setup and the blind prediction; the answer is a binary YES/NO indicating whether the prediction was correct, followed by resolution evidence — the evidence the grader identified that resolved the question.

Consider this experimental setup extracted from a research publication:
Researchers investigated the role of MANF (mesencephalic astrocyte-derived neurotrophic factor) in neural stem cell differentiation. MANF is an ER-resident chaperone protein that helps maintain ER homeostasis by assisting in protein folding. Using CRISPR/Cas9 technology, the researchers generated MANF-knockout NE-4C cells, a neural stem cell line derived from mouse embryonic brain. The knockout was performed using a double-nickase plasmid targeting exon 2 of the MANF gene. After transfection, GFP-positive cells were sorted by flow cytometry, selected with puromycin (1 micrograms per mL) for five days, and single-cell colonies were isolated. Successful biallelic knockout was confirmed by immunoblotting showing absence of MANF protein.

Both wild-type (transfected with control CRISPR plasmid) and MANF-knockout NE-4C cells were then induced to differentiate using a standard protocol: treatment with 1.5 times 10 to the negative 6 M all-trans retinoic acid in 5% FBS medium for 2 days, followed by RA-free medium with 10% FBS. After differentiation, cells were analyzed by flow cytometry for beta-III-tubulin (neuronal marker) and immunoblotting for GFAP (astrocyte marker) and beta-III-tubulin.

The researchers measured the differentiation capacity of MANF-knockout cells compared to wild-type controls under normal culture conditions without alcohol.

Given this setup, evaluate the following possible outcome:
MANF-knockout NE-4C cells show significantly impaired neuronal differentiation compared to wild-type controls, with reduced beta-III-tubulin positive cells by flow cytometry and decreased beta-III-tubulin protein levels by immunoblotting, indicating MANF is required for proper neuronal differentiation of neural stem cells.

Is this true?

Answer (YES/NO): YES